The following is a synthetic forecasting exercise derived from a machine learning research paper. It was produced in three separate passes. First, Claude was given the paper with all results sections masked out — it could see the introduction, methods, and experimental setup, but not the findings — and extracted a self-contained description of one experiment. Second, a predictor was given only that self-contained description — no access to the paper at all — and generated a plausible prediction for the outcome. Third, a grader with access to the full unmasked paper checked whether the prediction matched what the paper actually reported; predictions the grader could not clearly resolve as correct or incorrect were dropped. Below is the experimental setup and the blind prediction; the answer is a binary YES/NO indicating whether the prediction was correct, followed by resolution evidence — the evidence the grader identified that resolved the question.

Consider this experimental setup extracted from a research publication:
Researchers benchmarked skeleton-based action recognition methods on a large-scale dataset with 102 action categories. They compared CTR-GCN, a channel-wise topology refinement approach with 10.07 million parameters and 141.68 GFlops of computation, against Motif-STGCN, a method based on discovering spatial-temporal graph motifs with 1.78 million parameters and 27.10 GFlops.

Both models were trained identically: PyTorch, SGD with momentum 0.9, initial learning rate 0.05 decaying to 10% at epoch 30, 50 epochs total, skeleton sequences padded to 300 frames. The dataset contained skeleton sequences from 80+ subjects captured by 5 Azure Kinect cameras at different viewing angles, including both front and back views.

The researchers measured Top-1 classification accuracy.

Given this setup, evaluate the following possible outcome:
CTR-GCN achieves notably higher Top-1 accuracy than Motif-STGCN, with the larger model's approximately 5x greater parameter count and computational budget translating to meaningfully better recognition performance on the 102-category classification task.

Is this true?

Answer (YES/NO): NO